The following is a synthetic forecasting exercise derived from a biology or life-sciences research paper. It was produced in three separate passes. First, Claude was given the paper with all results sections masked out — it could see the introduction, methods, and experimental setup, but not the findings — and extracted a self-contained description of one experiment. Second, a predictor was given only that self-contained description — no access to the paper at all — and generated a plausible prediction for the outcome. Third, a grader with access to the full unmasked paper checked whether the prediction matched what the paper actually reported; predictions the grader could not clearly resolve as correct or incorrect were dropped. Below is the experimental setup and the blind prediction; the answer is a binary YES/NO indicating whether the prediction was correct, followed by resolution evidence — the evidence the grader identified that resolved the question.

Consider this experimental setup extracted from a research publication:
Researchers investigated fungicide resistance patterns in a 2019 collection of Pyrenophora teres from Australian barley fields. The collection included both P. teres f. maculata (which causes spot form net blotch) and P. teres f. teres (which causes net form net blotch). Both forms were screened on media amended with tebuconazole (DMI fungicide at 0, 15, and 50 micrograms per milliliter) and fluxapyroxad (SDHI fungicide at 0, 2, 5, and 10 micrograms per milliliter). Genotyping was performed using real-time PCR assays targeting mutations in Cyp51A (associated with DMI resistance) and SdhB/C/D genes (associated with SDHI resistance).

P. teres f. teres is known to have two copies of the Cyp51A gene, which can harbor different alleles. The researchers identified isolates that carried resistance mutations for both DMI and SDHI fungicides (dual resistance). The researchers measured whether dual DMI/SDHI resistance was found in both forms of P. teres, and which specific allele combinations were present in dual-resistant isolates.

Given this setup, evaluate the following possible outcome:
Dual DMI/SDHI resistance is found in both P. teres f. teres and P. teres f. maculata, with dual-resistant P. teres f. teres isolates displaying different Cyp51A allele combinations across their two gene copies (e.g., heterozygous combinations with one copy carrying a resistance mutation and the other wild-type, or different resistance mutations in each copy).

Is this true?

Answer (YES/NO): NO